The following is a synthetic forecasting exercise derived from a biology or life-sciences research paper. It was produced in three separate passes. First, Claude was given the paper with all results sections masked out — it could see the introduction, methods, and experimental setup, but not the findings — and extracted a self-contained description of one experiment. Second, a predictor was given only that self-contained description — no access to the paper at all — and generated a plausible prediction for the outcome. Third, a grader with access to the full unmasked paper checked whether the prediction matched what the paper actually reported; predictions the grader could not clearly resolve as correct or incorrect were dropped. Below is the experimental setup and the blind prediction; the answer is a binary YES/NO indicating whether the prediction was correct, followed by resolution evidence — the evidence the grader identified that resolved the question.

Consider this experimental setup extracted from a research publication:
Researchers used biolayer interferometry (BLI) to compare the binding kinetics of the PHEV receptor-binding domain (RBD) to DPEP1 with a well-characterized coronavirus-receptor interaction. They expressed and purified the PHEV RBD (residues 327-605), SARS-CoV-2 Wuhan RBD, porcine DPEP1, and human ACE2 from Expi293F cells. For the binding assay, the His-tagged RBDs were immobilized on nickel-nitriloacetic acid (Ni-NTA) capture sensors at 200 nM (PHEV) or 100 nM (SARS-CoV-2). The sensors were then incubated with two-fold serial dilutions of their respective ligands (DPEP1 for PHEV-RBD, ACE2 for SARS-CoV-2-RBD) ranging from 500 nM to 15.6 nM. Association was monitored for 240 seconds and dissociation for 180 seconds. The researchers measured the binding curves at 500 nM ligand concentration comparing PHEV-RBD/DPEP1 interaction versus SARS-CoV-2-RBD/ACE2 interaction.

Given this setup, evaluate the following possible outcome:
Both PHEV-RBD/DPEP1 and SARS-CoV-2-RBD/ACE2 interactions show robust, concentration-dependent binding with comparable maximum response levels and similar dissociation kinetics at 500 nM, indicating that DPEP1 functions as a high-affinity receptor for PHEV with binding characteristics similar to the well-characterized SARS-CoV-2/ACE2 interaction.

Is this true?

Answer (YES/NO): NO